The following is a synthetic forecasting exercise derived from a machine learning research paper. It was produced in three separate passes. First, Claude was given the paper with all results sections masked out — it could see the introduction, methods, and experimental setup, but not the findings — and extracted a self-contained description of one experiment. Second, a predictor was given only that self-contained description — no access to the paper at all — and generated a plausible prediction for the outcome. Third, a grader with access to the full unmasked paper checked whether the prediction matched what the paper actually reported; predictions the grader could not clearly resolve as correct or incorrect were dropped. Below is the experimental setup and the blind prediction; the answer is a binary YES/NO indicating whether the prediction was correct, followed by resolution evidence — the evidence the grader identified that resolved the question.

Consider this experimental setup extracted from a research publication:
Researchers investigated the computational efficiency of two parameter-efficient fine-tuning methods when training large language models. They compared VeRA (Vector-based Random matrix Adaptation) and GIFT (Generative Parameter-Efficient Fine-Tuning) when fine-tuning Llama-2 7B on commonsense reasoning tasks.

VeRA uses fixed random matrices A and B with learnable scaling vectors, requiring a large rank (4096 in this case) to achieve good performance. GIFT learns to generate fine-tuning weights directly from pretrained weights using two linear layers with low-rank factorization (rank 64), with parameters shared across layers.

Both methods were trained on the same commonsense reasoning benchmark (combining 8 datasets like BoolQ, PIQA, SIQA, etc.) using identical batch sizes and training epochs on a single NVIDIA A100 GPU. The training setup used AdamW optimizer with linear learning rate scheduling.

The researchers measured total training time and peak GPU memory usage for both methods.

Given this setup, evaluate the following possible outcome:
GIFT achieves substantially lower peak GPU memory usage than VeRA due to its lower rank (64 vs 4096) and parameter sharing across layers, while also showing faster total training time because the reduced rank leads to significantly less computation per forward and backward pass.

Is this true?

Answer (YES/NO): NO